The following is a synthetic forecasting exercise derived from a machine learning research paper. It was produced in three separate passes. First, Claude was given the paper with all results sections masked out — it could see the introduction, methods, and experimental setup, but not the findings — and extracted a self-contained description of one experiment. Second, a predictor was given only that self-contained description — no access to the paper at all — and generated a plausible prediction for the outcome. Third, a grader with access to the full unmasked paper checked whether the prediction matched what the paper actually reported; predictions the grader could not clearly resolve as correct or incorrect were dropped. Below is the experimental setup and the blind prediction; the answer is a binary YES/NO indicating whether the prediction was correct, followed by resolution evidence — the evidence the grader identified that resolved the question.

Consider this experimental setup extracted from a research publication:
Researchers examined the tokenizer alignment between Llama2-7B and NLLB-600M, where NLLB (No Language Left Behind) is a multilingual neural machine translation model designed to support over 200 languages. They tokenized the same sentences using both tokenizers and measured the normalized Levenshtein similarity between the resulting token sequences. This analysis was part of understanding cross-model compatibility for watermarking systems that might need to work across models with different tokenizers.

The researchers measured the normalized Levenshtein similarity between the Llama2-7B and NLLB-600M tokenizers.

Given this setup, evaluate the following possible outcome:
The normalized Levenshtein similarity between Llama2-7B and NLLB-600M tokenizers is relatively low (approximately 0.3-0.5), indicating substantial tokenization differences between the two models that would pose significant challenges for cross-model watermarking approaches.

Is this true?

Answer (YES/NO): NO